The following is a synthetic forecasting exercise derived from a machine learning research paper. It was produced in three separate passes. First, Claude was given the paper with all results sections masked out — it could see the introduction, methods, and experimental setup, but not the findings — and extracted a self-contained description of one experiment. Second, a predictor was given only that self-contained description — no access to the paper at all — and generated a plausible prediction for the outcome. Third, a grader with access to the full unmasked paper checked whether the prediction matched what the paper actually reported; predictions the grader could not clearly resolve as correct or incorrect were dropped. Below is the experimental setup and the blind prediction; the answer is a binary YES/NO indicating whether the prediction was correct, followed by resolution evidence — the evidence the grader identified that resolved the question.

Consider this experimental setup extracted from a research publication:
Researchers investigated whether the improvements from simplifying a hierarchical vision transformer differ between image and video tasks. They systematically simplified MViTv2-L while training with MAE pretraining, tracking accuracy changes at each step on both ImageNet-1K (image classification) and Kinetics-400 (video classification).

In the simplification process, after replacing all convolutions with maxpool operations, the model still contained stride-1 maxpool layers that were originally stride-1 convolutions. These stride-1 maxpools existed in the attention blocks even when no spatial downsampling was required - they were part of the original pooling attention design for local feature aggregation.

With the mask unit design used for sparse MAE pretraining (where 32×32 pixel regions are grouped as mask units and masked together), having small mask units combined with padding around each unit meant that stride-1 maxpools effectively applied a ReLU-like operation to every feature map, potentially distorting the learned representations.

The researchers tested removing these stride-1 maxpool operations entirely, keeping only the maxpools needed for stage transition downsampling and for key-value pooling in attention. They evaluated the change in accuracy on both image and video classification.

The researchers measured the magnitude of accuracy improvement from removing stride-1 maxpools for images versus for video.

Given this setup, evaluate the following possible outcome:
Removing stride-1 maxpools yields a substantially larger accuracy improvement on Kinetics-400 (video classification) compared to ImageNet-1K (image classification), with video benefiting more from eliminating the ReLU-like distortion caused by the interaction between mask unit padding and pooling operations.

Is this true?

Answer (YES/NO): NO